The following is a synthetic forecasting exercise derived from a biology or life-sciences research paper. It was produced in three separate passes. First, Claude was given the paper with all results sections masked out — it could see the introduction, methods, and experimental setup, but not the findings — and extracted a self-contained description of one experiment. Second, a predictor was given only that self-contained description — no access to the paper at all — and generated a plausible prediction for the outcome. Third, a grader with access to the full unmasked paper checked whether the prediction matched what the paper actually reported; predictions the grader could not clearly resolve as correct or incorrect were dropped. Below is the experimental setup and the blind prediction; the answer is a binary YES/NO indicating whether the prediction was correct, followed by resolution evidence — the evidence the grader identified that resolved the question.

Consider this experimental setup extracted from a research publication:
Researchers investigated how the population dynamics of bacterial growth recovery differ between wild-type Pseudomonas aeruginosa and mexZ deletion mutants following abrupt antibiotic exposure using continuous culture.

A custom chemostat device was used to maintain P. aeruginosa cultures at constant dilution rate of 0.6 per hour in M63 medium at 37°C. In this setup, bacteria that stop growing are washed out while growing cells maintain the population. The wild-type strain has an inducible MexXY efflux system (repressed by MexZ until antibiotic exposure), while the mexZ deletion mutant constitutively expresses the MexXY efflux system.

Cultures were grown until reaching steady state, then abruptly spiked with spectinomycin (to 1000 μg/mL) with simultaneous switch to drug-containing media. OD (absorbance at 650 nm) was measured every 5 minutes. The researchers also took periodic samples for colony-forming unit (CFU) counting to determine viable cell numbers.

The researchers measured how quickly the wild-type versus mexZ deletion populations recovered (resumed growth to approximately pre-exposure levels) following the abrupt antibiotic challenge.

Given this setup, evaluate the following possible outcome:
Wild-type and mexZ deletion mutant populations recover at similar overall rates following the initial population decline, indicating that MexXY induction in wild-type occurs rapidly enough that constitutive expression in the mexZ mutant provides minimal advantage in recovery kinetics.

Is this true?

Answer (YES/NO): NO